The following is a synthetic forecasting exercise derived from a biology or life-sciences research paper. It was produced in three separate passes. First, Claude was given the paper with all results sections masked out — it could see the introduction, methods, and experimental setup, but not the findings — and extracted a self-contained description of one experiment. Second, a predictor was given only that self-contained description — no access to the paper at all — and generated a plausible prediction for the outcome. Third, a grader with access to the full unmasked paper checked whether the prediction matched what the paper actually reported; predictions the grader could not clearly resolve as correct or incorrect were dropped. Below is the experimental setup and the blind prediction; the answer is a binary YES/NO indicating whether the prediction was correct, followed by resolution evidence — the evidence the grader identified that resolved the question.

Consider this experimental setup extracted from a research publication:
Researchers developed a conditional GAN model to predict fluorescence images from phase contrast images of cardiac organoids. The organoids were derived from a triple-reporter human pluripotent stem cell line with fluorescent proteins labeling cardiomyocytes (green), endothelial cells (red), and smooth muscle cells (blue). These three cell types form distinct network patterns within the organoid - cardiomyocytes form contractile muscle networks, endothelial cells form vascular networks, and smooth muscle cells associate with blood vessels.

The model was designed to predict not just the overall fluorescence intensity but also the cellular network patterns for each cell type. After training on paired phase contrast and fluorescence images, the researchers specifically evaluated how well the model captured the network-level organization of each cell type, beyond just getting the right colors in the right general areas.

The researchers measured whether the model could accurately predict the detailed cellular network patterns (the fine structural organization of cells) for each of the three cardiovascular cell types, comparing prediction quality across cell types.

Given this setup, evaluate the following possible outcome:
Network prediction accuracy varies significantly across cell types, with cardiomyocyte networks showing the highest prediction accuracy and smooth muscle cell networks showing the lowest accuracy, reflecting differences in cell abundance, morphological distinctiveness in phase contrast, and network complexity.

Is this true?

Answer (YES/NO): NO